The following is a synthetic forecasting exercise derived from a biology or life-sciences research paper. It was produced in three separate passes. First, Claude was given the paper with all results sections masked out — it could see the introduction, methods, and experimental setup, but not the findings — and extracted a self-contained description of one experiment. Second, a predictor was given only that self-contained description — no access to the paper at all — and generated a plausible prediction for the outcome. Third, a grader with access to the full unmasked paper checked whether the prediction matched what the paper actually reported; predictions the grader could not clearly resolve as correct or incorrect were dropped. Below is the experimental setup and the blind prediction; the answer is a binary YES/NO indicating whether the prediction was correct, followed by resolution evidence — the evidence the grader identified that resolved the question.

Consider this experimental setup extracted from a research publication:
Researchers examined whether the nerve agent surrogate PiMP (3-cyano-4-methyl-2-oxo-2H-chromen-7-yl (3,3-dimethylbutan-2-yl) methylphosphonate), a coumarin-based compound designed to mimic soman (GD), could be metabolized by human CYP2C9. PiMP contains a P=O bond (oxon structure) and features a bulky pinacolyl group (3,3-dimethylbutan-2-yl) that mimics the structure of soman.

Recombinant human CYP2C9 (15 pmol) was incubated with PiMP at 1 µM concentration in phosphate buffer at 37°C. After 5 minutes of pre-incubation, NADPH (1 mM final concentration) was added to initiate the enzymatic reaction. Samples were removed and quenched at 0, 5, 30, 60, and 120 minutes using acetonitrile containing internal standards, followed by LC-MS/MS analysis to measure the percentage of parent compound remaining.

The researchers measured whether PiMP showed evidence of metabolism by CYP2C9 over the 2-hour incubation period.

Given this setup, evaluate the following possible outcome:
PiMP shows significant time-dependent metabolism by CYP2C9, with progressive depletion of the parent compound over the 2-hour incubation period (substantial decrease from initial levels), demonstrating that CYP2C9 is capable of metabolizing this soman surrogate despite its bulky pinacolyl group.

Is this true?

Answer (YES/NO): NO